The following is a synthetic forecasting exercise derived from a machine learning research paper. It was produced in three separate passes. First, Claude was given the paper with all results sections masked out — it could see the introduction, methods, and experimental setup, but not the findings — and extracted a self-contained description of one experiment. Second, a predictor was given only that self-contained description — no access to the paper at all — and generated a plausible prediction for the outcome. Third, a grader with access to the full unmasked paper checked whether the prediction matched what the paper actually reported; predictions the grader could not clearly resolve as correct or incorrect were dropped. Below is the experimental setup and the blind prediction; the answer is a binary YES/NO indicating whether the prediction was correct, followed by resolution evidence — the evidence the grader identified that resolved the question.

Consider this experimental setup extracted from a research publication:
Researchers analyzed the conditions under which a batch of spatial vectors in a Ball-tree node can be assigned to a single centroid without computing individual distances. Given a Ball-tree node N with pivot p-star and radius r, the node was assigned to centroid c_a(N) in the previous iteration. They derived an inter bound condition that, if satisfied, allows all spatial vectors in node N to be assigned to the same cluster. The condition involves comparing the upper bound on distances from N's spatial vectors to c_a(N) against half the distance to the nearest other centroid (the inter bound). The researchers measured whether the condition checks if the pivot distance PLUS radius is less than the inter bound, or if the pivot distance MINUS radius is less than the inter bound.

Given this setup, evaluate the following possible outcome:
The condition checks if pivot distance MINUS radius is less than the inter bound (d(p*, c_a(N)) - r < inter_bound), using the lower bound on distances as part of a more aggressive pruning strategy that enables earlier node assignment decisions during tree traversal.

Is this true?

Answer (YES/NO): NO